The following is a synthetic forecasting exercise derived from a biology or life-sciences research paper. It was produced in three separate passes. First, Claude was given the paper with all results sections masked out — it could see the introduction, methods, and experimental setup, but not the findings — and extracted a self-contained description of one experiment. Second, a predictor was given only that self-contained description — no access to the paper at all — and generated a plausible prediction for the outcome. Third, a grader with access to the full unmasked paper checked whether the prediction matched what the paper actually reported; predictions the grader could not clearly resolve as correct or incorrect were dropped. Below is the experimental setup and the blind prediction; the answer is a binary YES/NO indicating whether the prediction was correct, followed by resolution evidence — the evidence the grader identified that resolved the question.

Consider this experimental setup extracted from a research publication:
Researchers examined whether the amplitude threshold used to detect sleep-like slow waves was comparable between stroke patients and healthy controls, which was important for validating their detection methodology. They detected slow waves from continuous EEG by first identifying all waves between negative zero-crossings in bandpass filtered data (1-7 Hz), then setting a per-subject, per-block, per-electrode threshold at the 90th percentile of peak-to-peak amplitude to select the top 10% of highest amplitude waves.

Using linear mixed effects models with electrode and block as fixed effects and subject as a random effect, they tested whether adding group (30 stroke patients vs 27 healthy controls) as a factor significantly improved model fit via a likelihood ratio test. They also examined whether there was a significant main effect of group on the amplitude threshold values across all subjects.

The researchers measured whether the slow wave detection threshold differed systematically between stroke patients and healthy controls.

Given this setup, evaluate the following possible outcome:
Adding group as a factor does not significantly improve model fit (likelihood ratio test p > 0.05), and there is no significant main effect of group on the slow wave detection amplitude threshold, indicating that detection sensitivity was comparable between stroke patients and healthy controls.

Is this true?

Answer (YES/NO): YES